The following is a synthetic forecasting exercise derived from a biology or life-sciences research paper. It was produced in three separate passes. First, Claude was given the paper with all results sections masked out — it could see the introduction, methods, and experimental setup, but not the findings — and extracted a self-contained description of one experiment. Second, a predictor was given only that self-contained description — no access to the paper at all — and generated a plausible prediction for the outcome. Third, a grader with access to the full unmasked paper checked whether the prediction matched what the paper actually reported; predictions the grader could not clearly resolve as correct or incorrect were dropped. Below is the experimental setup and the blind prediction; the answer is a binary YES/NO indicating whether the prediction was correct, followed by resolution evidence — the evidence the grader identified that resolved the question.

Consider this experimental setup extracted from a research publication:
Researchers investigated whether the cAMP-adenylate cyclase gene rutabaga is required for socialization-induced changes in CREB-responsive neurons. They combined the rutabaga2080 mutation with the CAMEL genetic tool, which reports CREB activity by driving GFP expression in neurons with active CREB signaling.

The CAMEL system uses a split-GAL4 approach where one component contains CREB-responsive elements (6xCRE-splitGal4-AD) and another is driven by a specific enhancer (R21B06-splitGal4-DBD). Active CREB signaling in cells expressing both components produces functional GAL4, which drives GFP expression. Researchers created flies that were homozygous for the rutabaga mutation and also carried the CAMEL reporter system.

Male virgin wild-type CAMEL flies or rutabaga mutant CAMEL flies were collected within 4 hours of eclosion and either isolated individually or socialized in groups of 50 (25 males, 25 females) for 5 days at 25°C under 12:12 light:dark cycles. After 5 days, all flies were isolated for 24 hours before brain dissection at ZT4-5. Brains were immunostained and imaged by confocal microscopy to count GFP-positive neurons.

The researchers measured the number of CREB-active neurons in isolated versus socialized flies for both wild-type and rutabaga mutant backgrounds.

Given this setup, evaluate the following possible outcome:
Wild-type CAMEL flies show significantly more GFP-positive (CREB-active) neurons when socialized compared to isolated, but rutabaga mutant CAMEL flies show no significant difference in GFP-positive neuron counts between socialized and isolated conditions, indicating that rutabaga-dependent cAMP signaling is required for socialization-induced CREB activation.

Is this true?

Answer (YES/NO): YES